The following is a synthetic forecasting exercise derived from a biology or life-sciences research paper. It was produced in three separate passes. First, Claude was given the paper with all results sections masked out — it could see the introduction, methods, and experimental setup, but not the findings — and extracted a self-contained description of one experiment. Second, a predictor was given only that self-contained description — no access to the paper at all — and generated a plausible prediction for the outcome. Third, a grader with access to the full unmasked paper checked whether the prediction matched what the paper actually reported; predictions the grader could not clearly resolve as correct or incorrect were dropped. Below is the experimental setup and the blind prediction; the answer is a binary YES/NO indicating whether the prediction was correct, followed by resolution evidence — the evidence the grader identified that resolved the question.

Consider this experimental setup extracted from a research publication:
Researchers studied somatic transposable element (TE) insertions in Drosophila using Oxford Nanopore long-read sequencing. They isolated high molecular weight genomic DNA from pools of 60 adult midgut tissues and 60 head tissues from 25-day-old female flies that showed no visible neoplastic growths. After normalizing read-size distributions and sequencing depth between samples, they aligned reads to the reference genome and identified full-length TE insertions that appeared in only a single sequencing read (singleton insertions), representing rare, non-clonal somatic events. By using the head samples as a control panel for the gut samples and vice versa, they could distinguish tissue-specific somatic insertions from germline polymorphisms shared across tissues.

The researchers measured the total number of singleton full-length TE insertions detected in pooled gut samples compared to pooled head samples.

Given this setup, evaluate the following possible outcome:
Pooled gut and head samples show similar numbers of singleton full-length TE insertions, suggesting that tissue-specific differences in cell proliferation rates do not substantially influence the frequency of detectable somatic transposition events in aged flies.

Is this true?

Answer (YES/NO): NO